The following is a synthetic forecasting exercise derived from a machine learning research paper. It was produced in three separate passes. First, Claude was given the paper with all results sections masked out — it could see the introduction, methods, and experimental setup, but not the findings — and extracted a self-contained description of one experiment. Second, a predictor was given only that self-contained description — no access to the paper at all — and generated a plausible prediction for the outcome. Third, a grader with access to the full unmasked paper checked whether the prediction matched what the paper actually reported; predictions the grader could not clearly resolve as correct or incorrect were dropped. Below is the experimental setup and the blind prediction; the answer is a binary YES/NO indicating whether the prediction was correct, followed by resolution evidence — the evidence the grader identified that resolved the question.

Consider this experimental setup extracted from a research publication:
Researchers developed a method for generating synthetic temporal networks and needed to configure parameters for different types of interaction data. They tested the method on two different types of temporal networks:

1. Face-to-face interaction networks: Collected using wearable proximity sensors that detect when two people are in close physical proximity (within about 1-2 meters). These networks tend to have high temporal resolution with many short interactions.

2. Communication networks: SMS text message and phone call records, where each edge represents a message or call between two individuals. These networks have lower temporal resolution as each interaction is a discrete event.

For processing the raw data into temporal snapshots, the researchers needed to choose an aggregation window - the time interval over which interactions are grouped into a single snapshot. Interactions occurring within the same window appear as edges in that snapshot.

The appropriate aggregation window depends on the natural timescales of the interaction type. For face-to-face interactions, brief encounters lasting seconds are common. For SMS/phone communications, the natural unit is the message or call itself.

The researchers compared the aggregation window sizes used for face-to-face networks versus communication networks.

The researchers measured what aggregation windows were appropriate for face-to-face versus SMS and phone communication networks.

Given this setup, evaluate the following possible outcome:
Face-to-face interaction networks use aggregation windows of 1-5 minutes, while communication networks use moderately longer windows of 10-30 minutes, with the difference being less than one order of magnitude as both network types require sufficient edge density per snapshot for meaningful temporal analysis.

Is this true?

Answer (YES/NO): YES